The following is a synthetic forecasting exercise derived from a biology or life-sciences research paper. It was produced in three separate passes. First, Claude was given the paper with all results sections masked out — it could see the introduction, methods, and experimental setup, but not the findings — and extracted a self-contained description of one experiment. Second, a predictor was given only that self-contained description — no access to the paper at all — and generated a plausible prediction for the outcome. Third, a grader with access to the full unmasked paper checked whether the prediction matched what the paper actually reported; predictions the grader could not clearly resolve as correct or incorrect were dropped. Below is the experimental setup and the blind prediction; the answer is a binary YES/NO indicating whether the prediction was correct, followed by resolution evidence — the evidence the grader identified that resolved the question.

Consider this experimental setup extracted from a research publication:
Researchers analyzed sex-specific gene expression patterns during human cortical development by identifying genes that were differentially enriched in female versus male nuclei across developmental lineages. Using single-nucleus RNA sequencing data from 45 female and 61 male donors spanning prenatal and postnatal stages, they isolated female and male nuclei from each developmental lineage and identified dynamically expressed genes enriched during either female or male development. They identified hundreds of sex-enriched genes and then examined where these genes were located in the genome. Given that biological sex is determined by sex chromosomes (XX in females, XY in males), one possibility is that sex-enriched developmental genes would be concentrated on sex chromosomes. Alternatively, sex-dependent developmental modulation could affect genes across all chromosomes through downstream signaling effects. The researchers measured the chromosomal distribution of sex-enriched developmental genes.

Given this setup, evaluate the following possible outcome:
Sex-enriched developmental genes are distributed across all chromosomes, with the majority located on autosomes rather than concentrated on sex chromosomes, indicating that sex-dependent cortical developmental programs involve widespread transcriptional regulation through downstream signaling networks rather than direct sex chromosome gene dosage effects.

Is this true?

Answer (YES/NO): YES